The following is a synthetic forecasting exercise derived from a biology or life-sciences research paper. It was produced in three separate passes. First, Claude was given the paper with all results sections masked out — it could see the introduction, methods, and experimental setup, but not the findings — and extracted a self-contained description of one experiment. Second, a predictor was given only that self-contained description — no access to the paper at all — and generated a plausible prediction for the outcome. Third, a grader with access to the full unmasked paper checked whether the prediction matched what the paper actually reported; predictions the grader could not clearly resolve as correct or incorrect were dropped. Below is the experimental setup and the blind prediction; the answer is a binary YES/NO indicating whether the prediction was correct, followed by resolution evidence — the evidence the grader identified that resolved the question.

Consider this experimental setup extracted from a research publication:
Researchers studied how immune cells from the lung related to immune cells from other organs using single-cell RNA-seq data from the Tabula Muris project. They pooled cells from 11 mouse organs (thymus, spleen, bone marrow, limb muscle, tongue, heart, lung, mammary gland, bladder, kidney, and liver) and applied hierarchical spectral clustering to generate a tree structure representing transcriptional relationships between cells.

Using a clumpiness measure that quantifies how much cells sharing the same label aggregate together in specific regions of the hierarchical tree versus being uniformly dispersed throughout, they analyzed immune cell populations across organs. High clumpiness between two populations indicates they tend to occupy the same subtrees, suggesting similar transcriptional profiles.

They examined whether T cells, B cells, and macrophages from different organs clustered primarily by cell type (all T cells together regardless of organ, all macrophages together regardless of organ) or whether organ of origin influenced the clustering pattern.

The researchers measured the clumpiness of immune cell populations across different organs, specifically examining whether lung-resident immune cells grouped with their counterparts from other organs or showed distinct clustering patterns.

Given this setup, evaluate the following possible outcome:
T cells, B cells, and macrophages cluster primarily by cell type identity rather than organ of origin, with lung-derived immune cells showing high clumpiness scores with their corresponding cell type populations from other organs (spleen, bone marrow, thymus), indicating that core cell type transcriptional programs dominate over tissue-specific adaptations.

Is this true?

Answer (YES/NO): NO